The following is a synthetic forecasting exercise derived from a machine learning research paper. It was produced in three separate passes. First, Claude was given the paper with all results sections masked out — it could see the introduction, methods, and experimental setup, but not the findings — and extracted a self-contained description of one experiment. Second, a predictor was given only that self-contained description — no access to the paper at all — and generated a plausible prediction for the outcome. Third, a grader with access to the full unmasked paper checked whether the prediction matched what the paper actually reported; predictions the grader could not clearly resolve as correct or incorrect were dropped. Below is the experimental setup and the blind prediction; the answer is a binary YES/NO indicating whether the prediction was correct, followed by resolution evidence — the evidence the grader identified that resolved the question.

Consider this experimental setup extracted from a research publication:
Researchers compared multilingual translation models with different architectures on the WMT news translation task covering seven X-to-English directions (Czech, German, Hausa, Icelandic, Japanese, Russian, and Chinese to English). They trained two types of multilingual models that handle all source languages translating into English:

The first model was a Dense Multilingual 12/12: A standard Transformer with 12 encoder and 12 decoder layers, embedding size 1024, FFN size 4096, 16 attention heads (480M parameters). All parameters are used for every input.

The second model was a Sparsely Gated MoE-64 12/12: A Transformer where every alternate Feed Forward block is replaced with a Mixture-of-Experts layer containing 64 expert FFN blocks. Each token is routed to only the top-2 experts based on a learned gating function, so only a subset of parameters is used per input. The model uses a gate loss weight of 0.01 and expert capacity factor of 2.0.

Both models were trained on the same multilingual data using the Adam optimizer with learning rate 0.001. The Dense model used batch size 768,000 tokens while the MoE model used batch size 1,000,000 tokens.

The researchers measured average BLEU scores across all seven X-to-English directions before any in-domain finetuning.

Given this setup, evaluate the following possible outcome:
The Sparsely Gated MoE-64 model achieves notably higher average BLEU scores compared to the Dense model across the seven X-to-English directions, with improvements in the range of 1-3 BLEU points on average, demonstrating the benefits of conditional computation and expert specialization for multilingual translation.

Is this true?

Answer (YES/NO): NO